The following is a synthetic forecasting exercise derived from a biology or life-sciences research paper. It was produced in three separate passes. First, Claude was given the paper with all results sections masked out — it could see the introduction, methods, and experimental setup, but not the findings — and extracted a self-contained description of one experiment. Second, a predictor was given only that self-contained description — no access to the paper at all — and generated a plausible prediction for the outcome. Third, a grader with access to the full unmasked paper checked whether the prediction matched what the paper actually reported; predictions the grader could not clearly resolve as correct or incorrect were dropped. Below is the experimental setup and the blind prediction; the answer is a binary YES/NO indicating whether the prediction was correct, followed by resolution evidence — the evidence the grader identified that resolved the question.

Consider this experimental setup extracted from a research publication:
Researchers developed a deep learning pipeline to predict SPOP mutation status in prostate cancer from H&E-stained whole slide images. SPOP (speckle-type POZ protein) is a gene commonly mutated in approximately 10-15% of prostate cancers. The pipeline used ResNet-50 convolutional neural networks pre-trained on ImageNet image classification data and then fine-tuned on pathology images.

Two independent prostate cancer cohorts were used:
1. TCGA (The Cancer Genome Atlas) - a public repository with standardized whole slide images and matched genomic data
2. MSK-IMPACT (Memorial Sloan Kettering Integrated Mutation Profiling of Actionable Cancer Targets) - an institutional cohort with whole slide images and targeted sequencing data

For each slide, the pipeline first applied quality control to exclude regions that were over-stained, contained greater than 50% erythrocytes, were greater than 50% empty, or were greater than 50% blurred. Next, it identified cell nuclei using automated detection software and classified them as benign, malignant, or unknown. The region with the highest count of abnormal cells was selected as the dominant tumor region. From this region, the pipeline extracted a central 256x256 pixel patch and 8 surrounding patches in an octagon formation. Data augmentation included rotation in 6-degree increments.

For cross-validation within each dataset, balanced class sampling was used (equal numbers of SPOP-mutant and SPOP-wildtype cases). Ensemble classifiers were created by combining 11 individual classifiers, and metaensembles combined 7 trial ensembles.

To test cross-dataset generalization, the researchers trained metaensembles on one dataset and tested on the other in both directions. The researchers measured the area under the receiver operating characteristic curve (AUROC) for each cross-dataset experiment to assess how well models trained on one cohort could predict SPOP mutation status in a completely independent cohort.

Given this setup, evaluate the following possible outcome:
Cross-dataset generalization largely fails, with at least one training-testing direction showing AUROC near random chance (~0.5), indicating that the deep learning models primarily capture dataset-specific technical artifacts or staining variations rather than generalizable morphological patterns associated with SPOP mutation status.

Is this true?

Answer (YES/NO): NO